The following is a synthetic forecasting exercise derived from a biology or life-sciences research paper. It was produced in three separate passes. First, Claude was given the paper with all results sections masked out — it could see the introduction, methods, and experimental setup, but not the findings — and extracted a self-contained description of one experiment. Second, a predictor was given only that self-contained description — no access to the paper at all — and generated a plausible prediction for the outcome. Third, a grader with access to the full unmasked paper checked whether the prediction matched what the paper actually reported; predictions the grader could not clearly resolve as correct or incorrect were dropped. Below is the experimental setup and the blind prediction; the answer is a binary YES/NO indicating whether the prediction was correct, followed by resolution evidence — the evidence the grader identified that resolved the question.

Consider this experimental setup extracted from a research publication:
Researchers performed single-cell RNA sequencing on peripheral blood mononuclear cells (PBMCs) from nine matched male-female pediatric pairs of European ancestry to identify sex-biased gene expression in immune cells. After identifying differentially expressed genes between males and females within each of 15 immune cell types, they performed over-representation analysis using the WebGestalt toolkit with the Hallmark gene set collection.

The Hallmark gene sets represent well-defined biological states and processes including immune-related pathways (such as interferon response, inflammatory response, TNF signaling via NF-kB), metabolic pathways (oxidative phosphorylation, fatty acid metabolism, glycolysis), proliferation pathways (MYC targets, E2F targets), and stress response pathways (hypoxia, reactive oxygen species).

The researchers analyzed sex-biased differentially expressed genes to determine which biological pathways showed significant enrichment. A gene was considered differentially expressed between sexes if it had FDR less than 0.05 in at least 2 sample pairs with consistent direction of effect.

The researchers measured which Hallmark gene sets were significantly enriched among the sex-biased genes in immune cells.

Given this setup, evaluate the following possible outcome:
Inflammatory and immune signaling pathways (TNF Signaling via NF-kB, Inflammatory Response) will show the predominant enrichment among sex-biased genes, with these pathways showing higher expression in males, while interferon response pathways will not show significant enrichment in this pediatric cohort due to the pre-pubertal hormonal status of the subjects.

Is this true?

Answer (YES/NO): NO